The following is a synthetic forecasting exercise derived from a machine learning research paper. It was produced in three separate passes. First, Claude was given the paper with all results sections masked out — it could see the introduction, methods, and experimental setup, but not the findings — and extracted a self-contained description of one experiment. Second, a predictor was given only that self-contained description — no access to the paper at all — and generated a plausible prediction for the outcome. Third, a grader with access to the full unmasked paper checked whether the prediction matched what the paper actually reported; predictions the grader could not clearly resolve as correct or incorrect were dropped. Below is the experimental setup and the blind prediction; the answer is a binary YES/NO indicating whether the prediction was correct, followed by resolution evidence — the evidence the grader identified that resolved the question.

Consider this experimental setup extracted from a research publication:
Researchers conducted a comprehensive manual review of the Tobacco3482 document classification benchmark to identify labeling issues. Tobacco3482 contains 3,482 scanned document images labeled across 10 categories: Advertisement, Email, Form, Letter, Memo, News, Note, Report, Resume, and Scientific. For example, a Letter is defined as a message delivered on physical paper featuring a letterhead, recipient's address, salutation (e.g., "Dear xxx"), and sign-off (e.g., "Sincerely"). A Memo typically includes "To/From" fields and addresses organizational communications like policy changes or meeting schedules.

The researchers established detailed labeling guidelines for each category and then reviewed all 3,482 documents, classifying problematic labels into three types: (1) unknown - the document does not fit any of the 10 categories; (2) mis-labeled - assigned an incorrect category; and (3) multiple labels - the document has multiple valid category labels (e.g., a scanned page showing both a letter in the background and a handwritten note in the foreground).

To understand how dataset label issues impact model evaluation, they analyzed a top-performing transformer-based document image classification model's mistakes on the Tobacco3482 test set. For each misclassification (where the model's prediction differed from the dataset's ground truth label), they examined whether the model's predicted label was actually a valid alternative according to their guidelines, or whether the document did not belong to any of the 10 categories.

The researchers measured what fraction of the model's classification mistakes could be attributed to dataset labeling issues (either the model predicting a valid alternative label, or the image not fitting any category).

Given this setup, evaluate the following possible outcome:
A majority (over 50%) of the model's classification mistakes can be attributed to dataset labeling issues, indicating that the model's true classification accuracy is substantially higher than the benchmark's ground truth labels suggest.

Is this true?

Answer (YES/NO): NO